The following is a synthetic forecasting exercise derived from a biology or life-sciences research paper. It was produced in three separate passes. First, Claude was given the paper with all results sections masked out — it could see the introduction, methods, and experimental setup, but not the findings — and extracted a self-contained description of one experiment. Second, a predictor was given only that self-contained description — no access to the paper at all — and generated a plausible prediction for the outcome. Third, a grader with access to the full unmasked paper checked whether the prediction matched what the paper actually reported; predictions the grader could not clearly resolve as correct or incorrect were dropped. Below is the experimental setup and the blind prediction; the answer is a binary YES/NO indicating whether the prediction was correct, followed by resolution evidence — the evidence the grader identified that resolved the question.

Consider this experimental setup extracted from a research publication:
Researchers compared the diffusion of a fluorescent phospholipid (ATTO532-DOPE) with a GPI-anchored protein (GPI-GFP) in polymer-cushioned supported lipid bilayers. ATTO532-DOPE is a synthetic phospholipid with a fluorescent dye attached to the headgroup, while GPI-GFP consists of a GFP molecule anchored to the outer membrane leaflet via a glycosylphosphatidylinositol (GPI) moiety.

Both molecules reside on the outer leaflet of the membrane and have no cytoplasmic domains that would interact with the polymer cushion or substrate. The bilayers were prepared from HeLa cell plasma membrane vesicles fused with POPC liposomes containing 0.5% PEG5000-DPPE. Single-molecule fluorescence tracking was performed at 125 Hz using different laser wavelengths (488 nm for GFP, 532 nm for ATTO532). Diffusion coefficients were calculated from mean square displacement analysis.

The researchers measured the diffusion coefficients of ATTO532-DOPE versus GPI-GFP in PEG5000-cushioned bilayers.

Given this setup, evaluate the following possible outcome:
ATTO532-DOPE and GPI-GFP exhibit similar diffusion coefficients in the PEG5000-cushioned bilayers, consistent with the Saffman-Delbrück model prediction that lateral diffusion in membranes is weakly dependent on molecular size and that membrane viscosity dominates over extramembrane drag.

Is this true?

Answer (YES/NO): NO